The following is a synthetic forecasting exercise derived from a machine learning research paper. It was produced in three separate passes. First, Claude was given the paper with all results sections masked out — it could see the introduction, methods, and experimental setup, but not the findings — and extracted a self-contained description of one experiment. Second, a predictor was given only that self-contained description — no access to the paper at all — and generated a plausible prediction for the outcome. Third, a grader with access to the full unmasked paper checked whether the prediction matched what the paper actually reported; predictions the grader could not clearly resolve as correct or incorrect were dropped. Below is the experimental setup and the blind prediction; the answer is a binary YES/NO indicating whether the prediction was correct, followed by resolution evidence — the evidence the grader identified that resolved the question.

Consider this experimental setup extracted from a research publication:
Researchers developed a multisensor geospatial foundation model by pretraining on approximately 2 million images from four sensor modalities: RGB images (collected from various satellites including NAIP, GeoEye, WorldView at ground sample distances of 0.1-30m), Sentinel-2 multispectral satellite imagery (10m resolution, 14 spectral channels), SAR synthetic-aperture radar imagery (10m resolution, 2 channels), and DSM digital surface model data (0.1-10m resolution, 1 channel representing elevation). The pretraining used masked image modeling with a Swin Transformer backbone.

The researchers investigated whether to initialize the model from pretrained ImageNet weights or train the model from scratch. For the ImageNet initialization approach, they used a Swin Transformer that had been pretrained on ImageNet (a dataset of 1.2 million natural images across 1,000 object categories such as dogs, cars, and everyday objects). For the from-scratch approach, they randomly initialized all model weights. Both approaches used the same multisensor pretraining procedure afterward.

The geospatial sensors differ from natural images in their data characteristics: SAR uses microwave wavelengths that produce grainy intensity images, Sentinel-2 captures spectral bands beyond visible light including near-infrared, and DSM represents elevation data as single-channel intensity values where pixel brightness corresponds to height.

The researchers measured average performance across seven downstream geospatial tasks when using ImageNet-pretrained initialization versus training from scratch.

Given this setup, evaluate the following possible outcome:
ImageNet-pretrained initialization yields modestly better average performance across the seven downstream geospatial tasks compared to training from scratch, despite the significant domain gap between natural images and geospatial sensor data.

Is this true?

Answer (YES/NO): NO